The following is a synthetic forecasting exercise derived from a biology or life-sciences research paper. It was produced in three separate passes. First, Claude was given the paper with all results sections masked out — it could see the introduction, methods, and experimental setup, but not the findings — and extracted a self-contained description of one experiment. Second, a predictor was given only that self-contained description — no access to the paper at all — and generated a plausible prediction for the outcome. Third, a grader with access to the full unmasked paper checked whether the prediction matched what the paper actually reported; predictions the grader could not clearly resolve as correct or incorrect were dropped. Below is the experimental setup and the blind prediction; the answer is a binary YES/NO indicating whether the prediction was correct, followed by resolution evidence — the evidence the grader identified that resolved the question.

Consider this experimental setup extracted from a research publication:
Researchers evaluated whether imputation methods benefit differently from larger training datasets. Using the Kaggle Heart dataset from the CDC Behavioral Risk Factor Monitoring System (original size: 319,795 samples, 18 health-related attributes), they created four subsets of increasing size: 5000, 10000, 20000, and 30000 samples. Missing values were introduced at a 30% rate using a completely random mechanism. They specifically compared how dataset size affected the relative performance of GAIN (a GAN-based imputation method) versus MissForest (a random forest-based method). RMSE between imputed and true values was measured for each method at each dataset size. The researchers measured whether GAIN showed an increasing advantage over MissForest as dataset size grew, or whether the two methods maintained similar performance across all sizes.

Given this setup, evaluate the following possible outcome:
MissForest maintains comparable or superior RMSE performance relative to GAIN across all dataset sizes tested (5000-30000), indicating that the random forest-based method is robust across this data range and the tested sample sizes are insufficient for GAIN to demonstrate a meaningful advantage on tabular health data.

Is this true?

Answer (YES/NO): YES